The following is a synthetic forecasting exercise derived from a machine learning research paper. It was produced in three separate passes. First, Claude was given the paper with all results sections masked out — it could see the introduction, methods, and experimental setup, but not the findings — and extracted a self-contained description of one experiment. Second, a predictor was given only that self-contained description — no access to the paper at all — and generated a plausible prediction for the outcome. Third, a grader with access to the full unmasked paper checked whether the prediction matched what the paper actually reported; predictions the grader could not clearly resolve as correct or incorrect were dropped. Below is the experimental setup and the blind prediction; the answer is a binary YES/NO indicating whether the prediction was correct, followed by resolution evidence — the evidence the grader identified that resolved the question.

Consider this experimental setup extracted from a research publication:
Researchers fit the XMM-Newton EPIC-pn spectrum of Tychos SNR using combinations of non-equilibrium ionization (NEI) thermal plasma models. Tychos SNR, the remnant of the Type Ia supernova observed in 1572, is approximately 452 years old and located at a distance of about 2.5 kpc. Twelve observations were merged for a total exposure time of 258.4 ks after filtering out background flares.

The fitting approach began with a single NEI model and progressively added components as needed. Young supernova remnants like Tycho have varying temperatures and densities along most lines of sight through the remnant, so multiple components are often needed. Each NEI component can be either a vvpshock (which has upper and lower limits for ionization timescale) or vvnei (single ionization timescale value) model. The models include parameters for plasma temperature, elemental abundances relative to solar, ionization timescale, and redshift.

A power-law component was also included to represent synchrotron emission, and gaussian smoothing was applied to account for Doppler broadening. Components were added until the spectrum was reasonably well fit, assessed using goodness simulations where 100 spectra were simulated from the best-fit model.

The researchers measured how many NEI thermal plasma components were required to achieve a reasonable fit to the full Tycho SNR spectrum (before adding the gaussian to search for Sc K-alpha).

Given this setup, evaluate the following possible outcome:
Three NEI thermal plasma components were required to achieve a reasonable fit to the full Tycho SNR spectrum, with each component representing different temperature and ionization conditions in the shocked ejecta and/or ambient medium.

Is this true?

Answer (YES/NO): YES